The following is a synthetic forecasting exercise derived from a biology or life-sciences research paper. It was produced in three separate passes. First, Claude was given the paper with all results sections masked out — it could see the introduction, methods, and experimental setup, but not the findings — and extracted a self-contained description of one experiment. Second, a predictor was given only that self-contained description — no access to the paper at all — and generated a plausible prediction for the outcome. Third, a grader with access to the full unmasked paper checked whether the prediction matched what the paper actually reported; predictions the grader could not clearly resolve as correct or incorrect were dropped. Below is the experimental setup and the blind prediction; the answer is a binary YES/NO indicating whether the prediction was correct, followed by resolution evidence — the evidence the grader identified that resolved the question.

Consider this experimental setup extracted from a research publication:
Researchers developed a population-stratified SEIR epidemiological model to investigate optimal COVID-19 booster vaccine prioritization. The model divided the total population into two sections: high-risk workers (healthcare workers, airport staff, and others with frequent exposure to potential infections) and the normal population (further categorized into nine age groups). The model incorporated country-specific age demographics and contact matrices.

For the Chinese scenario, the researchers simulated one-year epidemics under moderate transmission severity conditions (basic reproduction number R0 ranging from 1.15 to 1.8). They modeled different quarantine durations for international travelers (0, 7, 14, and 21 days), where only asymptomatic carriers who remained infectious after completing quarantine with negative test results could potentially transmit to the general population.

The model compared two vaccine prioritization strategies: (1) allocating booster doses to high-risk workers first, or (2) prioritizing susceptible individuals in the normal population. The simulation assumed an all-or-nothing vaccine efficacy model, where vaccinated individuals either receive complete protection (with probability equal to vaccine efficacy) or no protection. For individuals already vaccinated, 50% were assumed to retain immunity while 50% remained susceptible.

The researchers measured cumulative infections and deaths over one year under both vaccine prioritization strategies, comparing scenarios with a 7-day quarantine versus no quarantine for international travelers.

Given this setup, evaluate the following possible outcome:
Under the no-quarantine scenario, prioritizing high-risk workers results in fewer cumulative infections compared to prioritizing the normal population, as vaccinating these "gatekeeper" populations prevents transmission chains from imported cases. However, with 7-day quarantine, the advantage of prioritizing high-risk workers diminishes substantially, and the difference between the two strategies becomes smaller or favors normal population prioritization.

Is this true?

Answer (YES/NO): NO